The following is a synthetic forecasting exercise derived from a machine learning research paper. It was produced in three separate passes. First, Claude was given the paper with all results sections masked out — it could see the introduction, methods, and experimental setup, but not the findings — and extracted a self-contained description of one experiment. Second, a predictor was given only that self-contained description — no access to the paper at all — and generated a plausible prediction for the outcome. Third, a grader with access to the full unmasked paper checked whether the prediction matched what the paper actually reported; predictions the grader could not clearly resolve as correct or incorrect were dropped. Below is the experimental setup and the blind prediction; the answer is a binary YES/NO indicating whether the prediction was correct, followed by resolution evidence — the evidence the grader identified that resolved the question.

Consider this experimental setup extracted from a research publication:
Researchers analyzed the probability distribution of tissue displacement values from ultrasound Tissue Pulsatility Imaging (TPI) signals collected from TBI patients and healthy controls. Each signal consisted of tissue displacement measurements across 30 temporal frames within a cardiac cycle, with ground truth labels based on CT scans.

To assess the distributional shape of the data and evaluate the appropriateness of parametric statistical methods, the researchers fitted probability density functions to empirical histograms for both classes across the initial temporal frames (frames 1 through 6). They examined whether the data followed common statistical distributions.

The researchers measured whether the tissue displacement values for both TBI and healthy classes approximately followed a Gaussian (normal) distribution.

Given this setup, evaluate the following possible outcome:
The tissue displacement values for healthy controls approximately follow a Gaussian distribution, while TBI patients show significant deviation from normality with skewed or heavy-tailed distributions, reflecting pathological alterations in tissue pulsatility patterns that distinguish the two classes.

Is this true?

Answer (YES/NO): NO